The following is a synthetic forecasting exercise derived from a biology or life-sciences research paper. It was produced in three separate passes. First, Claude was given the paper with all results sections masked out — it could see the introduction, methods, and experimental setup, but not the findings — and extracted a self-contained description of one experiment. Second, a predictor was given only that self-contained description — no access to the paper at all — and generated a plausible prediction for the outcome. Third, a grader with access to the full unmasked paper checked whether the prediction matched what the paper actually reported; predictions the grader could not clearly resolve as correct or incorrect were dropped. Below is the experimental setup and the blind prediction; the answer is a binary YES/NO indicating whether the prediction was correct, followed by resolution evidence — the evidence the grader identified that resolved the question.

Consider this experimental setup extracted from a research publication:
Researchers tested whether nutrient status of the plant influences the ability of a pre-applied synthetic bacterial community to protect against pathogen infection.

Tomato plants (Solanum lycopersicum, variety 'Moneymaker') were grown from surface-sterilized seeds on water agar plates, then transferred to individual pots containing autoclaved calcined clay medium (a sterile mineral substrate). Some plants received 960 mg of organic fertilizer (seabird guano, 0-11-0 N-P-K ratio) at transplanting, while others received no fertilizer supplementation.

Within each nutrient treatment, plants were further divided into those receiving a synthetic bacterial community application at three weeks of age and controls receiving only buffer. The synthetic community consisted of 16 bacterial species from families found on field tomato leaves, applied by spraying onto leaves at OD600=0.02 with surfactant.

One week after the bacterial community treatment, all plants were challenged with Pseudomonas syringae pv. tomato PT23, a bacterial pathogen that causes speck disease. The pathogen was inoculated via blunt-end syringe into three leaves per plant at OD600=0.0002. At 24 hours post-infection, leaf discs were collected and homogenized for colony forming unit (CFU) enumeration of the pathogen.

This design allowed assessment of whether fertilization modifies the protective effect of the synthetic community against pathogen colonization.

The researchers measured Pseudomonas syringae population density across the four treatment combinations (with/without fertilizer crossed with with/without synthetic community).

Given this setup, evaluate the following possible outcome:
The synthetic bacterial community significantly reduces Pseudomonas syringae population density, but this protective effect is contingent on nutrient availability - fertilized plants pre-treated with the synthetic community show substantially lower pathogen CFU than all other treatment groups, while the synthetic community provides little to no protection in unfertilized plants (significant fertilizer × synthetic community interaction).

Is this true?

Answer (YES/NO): NO